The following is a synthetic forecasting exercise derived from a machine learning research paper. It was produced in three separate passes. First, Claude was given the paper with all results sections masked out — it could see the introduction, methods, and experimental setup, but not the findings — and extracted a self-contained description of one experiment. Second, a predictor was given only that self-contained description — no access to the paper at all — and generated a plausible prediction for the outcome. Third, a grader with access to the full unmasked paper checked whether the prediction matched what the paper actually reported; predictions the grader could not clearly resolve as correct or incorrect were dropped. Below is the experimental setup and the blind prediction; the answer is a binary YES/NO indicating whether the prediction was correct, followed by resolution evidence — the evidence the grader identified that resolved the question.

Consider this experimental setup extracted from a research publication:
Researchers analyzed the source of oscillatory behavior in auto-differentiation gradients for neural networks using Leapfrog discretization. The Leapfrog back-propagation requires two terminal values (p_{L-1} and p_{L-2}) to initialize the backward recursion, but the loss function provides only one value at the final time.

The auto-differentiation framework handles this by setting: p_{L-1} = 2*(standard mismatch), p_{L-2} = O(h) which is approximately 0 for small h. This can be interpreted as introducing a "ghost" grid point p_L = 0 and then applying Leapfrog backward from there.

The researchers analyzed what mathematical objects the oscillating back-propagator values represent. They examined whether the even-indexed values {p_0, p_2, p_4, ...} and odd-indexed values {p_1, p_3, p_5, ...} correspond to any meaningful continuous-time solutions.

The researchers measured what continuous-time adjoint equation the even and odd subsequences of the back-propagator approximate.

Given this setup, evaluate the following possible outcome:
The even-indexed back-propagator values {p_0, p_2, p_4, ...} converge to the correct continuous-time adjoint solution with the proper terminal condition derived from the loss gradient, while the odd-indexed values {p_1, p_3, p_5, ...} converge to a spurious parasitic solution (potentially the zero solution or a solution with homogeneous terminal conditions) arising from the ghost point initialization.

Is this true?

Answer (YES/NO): NO